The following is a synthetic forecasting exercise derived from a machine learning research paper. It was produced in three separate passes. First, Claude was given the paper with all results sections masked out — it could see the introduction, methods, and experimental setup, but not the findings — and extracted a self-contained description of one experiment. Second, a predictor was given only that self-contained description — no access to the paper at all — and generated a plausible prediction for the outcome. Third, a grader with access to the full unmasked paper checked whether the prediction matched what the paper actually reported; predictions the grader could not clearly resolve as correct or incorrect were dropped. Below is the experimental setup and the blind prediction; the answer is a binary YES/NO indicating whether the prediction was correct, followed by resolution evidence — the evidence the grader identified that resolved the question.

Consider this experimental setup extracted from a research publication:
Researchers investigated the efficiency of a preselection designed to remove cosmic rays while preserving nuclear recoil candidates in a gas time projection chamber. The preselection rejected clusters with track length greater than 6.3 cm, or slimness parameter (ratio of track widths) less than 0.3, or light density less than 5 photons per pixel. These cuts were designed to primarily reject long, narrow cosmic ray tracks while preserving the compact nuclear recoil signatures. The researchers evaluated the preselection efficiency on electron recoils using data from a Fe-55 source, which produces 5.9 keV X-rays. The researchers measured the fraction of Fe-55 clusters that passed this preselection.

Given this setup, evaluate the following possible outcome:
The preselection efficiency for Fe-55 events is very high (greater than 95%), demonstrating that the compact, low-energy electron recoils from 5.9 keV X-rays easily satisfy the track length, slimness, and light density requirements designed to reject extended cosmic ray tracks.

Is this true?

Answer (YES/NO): NO